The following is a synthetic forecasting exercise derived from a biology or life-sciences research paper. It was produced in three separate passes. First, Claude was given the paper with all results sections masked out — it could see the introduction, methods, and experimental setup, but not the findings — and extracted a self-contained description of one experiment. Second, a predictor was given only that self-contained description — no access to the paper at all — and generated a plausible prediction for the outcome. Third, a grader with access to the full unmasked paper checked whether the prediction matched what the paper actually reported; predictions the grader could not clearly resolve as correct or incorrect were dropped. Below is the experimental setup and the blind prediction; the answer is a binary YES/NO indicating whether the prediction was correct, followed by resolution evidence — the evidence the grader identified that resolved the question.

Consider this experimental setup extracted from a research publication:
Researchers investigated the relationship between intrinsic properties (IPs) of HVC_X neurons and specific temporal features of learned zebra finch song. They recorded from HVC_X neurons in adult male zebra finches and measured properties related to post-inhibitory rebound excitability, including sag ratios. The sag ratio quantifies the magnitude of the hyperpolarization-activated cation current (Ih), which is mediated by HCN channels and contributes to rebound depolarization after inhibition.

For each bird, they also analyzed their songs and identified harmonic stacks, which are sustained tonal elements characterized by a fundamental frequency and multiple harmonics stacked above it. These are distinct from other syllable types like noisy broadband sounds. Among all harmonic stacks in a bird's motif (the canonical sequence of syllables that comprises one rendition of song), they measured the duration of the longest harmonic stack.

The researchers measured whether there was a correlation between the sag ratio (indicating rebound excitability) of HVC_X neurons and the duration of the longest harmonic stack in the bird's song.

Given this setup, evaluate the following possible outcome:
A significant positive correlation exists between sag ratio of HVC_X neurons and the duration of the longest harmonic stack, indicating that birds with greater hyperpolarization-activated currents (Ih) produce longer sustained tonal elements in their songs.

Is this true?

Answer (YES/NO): YES